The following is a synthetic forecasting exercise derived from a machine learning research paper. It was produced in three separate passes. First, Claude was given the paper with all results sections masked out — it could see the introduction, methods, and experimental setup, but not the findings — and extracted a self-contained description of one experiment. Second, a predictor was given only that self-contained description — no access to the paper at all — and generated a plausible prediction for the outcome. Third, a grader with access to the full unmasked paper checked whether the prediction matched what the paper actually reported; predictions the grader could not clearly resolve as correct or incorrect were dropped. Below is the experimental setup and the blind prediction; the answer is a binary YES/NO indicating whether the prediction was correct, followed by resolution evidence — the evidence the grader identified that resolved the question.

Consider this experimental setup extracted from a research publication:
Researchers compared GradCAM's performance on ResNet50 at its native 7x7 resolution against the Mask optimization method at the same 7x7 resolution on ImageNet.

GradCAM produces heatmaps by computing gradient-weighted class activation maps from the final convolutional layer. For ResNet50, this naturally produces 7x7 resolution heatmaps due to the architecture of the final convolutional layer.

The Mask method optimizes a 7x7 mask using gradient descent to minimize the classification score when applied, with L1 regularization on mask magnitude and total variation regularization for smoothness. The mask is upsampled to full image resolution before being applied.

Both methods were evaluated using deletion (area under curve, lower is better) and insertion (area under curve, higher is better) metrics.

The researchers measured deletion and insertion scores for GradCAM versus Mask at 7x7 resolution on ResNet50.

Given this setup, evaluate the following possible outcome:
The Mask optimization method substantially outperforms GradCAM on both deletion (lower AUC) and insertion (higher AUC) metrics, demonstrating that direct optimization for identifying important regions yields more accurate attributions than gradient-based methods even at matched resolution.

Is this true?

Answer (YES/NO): NO